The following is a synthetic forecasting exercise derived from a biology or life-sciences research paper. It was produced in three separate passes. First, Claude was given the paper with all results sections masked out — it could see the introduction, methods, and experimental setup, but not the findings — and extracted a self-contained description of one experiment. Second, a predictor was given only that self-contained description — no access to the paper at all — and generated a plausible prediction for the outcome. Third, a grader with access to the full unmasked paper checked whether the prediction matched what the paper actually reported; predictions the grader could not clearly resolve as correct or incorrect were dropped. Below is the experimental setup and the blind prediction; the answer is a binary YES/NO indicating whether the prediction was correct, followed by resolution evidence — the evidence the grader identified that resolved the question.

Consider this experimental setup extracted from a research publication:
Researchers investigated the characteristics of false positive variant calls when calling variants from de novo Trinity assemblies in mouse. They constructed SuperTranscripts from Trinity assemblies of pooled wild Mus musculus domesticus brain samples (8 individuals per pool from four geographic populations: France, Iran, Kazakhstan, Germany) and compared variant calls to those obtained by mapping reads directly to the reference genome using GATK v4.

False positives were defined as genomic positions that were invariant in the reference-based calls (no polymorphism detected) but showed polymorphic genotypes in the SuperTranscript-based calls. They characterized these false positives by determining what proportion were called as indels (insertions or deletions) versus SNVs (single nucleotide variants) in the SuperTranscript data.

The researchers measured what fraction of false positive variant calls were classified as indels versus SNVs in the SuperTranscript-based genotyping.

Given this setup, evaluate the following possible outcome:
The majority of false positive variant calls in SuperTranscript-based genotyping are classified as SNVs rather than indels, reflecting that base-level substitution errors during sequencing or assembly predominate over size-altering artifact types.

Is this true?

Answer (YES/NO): NO